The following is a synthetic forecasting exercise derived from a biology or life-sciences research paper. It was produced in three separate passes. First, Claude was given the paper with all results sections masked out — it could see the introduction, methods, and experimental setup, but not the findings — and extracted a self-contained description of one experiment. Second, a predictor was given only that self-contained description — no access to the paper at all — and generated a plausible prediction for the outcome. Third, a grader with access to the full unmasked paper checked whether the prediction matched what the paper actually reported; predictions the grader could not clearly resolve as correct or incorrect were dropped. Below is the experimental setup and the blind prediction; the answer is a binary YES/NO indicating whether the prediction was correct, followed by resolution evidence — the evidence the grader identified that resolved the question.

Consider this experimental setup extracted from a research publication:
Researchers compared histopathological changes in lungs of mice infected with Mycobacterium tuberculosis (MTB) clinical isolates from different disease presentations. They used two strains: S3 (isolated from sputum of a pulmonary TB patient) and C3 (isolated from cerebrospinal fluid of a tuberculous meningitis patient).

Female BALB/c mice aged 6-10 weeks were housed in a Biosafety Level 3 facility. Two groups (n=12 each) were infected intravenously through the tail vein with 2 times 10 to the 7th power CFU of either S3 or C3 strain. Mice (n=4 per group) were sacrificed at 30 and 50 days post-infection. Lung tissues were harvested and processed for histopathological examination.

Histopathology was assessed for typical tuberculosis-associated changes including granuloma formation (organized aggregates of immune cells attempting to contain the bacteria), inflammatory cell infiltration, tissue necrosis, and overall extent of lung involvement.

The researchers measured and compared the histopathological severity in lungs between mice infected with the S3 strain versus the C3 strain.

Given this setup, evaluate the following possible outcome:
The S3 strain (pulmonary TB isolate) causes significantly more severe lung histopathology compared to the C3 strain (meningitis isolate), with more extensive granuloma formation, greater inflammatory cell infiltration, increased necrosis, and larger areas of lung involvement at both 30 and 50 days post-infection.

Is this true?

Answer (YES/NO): NO